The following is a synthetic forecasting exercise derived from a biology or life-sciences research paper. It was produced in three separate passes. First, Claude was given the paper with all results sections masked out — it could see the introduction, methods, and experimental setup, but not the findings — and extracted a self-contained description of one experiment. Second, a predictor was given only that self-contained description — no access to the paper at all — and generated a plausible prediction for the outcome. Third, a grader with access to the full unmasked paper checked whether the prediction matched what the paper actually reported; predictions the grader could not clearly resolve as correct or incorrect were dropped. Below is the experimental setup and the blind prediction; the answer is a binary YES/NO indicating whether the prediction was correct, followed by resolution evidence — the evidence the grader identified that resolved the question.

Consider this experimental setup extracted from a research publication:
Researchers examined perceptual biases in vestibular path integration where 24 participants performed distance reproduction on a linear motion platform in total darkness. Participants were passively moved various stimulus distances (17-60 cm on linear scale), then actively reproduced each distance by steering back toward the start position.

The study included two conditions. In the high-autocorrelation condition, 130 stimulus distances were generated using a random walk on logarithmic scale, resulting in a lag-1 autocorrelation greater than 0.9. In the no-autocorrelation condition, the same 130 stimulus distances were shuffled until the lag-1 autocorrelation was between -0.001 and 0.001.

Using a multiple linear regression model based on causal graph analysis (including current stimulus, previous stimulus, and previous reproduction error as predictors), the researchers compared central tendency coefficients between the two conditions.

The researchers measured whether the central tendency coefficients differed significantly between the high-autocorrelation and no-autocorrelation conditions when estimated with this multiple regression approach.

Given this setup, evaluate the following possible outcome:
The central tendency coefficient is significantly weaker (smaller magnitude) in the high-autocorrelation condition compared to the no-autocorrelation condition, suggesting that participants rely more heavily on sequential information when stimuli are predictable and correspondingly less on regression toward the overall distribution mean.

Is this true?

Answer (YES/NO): NO